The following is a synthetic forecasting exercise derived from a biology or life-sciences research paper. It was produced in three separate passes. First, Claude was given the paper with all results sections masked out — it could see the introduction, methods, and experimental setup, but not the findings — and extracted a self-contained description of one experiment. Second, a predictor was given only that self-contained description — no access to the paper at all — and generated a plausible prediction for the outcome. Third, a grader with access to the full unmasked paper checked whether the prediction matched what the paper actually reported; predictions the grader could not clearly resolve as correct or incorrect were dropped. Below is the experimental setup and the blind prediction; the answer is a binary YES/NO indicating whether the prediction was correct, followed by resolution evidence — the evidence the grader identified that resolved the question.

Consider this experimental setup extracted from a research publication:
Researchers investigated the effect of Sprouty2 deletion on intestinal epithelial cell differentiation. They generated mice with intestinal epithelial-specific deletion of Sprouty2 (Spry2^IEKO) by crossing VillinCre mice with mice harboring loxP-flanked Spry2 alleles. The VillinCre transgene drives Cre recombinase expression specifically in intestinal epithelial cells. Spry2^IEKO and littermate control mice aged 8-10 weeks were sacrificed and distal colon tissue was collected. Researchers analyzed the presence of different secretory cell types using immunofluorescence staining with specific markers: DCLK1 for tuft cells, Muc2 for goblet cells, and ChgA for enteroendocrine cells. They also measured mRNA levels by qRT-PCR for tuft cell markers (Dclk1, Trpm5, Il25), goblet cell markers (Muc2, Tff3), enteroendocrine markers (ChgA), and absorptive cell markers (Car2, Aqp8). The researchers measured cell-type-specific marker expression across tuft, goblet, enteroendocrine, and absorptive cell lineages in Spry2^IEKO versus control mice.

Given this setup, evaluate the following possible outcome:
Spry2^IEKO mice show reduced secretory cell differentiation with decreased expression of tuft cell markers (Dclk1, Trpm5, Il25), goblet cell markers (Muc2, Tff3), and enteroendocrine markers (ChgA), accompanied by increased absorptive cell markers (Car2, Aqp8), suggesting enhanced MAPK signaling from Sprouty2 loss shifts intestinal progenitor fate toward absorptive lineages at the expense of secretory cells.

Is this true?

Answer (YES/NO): NO